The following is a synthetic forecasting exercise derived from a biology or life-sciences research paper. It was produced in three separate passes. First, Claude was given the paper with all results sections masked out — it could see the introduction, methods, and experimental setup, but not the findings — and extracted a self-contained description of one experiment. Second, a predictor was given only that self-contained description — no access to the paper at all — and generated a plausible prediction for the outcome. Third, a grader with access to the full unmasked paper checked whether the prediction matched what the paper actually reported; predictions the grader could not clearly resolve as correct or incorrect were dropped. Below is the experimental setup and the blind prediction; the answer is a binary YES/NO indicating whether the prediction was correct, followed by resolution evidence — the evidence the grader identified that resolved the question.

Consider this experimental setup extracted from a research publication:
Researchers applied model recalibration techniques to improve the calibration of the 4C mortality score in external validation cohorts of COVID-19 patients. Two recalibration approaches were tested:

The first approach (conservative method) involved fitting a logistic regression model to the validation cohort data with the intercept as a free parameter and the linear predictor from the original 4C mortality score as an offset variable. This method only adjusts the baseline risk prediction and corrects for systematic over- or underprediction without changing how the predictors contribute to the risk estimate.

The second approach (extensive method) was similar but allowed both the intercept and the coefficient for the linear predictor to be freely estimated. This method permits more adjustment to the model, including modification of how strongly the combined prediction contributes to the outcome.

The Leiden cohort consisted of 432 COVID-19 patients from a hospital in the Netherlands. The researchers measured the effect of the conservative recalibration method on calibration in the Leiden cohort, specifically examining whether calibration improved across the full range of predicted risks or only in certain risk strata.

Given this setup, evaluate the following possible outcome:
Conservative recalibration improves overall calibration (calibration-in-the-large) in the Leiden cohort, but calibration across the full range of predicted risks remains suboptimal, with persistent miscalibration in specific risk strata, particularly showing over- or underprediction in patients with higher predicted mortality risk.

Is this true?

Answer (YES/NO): NO